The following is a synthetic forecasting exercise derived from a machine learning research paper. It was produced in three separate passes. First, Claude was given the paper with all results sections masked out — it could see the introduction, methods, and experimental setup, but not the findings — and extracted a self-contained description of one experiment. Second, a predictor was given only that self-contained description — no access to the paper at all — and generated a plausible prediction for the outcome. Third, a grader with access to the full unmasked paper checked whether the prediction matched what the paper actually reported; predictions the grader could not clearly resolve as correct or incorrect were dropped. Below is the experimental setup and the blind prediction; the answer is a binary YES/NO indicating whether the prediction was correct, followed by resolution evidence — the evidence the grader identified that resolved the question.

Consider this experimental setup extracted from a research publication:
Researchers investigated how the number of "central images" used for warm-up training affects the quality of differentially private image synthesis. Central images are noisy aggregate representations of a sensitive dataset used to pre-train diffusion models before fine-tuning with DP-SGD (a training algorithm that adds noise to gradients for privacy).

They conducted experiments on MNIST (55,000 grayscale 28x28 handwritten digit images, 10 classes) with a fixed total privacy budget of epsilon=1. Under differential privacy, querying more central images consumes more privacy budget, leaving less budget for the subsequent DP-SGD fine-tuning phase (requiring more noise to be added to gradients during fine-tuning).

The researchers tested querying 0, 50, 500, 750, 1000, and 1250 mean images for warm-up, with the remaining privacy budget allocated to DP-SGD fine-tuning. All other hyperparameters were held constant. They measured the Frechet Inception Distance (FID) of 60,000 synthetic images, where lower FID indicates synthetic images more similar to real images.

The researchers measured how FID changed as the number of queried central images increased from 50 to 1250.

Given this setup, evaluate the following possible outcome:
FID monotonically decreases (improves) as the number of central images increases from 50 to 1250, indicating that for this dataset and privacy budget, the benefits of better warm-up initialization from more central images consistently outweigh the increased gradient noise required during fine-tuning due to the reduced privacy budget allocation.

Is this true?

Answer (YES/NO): NO